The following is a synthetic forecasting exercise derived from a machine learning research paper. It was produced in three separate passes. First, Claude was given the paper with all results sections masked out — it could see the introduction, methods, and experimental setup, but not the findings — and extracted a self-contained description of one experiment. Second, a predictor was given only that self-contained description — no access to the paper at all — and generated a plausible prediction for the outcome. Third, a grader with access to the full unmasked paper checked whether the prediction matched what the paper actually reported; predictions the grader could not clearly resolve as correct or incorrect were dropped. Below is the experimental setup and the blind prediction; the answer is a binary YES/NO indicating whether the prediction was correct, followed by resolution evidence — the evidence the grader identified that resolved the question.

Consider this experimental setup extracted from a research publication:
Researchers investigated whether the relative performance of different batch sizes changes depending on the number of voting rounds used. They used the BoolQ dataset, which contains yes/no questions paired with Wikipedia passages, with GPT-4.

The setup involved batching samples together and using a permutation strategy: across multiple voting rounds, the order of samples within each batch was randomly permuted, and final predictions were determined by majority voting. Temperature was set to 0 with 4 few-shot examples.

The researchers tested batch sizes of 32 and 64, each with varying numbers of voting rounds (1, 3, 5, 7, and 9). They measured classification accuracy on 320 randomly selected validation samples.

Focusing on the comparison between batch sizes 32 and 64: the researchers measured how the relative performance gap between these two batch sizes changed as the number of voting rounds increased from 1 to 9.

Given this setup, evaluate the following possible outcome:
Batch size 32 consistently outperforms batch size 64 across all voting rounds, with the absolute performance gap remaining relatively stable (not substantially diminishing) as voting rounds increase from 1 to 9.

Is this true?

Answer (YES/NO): NO